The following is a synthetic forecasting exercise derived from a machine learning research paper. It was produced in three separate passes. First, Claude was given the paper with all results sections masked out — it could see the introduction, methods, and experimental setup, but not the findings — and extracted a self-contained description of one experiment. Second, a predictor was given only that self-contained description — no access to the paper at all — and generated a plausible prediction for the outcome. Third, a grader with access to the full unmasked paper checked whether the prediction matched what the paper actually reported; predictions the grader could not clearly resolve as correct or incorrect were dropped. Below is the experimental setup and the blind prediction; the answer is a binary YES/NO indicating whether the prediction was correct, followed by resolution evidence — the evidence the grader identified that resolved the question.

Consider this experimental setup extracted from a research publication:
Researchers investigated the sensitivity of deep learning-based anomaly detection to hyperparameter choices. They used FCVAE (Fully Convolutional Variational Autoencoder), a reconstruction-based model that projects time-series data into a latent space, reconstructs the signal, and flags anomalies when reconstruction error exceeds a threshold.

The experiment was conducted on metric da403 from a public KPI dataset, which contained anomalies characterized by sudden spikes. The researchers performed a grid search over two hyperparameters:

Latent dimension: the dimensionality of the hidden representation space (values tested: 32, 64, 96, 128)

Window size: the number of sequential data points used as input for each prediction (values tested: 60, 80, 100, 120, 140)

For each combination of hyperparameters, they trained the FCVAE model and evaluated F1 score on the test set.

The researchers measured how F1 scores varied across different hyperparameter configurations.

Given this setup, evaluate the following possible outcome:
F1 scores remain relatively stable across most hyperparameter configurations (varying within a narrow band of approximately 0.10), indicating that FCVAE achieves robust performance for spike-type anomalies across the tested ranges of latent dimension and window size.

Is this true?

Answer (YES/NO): NO